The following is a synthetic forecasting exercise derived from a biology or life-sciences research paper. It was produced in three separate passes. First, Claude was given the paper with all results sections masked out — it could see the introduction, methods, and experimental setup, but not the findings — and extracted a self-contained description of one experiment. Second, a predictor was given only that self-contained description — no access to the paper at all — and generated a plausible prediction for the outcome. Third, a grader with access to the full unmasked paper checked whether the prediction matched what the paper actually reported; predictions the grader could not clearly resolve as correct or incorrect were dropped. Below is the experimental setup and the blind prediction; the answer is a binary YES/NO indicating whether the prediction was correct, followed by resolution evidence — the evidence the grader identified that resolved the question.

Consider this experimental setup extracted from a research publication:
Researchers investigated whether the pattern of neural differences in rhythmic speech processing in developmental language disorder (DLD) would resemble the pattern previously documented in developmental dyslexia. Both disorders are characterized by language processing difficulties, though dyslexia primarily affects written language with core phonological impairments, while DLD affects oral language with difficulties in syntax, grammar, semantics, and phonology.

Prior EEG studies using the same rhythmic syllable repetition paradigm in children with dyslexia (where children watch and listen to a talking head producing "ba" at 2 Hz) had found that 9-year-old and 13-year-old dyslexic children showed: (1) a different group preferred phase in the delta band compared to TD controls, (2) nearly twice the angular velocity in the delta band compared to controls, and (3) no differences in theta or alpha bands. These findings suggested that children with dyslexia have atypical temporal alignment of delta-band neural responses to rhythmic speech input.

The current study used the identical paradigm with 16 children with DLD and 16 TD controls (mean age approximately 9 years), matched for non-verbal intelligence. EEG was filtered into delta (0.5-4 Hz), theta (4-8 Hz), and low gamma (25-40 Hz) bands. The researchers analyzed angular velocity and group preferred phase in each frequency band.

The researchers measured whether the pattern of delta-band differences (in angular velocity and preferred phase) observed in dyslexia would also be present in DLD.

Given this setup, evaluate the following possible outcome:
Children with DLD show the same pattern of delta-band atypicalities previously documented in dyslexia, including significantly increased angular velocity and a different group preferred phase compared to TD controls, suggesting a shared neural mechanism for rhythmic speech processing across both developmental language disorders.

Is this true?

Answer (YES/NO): NO